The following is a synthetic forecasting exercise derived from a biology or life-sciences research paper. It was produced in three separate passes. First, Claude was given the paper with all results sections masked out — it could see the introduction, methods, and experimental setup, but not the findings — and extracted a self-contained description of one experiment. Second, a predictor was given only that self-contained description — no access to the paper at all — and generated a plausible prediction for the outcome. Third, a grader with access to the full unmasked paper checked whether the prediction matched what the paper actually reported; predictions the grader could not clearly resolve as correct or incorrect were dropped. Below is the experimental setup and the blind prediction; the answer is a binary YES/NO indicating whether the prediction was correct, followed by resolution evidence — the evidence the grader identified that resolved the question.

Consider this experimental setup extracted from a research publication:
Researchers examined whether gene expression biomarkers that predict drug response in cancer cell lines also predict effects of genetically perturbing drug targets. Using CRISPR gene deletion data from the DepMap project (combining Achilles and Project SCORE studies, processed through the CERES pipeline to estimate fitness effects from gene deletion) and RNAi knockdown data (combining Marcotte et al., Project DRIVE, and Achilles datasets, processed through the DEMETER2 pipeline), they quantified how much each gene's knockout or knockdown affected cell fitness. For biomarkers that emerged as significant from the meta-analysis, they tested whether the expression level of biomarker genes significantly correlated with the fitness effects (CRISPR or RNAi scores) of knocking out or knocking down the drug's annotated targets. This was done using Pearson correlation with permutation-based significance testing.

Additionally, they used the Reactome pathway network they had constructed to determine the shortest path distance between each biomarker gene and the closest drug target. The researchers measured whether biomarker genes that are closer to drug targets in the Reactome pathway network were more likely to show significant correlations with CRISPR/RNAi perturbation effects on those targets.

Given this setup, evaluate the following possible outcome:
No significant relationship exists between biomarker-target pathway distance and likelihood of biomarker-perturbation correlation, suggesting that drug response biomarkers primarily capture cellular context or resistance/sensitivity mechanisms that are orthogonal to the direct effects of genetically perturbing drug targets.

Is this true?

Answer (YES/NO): YES